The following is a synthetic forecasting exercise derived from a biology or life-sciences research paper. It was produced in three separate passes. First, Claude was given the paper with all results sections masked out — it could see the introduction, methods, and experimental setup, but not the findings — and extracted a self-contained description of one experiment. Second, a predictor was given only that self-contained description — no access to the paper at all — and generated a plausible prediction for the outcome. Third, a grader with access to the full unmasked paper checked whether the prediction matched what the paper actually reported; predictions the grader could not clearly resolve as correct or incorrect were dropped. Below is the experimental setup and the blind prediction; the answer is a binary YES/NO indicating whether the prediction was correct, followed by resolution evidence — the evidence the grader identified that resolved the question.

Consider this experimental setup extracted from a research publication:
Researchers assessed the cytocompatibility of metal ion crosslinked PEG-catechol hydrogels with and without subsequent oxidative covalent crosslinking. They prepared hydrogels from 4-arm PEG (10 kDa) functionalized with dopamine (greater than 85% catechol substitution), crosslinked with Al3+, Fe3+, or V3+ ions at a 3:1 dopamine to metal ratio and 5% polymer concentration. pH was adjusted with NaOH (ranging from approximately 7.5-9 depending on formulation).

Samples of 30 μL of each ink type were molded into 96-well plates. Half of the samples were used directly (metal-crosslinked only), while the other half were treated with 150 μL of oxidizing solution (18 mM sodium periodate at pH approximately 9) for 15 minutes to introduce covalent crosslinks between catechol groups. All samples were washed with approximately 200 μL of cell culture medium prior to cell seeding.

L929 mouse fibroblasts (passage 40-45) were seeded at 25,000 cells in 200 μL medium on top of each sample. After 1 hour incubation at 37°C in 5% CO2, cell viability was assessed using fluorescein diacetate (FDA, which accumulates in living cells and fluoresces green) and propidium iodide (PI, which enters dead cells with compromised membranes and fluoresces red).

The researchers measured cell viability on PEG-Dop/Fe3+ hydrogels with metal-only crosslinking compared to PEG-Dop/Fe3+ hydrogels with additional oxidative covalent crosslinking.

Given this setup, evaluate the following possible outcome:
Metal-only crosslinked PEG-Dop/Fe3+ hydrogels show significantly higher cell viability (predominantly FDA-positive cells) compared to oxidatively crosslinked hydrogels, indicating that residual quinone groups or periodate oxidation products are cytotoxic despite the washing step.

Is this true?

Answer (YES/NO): NO